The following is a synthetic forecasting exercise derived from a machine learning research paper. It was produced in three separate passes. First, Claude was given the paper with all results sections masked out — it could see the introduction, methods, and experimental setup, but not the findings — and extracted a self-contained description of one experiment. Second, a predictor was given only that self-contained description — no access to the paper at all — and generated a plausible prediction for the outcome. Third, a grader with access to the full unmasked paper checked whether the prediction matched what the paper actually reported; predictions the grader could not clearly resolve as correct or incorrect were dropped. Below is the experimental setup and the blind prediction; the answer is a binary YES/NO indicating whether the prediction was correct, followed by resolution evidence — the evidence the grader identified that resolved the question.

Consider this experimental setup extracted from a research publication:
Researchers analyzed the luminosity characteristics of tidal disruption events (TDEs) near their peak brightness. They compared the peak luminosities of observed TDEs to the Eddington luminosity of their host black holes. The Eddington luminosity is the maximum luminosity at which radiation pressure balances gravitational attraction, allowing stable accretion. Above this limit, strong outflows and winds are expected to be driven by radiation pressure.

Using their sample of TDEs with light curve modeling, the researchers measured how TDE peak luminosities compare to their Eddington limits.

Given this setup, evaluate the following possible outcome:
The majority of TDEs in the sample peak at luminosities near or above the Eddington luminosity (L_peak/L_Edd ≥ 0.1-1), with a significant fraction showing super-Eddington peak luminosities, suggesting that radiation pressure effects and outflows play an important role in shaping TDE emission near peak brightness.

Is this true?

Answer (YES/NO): YES